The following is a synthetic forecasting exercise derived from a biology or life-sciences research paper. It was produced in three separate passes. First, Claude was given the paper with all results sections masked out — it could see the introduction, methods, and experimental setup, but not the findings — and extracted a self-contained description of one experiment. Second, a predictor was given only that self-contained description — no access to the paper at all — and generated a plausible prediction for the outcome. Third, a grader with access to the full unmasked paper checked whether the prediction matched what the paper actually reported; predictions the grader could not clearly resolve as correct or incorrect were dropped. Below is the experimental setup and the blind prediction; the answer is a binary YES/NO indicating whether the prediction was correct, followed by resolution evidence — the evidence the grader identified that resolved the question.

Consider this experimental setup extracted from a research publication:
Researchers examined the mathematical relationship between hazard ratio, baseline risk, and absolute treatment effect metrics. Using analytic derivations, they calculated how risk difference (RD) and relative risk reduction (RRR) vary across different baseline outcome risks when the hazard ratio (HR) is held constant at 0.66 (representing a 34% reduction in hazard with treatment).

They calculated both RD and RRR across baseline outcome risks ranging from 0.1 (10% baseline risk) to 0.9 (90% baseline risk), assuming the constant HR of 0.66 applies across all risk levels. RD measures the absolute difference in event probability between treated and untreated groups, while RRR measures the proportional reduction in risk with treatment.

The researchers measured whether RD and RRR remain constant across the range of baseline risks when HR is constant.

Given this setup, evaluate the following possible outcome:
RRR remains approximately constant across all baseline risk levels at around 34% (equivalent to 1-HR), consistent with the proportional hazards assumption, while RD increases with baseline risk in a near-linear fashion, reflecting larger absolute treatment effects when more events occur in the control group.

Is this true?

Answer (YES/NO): NO